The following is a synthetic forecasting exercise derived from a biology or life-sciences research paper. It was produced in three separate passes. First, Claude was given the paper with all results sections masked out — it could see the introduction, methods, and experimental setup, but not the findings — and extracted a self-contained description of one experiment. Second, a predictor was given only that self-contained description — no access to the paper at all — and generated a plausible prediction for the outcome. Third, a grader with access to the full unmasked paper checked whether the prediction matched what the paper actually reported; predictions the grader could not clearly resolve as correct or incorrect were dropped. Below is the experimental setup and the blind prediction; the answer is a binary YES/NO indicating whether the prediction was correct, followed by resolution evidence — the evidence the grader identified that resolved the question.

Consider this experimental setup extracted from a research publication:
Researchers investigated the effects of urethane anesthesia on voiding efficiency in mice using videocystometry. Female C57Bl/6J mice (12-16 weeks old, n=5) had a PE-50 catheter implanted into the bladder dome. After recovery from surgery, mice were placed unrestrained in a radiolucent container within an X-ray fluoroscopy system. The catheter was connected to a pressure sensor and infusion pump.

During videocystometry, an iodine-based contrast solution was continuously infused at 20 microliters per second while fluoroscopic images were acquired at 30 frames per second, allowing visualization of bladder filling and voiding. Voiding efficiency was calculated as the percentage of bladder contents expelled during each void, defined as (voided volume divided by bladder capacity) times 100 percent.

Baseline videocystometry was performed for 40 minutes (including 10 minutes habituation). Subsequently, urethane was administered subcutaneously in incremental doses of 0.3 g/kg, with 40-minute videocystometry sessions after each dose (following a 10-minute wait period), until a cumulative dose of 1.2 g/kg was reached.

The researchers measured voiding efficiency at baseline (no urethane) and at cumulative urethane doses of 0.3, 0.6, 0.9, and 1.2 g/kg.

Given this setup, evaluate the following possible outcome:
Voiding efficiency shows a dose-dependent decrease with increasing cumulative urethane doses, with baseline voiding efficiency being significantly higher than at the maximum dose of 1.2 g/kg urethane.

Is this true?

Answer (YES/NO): YES